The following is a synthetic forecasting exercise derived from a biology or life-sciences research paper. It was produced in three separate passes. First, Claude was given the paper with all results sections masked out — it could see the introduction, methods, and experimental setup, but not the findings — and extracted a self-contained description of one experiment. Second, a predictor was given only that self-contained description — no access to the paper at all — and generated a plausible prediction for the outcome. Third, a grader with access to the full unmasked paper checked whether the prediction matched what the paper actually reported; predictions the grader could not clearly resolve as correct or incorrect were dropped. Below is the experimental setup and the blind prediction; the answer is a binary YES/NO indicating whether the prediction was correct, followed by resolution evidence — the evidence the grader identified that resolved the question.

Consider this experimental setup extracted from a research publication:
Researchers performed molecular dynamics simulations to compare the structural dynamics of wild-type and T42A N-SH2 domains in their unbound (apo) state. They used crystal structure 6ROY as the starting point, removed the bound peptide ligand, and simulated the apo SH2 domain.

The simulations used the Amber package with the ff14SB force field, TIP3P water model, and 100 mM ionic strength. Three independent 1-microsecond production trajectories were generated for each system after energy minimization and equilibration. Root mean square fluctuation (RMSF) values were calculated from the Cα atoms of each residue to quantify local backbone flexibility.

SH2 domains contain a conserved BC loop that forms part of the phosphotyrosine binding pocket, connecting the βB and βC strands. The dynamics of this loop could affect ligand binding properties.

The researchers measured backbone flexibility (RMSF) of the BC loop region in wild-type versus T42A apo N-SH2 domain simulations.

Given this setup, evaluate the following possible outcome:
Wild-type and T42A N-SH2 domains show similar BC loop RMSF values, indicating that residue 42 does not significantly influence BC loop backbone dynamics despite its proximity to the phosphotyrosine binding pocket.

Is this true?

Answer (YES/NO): YES